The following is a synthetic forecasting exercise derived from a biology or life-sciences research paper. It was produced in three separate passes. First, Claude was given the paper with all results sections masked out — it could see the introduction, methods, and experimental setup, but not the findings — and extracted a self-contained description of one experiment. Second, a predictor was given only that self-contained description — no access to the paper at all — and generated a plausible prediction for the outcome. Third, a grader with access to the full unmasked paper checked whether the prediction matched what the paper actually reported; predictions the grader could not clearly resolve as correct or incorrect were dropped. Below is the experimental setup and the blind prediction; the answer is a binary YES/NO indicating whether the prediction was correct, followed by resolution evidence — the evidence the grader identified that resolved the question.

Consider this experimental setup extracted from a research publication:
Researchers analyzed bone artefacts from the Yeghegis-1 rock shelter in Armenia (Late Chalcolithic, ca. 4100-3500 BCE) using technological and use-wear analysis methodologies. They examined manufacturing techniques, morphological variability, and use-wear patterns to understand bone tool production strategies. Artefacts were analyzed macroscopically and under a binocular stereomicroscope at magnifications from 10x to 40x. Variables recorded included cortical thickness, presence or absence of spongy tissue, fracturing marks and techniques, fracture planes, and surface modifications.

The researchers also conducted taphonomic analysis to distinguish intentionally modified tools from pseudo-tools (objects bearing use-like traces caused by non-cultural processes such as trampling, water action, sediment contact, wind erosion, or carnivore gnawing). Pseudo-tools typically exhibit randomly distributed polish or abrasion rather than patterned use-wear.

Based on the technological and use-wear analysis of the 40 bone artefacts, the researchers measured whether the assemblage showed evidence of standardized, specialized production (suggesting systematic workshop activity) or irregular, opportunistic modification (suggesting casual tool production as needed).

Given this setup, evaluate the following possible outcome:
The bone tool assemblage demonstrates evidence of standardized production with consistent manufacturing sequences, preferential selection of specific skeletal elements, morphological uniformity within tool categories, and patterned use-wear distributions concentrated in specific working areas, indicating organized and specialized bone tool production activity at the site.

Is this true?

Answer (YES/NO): YES